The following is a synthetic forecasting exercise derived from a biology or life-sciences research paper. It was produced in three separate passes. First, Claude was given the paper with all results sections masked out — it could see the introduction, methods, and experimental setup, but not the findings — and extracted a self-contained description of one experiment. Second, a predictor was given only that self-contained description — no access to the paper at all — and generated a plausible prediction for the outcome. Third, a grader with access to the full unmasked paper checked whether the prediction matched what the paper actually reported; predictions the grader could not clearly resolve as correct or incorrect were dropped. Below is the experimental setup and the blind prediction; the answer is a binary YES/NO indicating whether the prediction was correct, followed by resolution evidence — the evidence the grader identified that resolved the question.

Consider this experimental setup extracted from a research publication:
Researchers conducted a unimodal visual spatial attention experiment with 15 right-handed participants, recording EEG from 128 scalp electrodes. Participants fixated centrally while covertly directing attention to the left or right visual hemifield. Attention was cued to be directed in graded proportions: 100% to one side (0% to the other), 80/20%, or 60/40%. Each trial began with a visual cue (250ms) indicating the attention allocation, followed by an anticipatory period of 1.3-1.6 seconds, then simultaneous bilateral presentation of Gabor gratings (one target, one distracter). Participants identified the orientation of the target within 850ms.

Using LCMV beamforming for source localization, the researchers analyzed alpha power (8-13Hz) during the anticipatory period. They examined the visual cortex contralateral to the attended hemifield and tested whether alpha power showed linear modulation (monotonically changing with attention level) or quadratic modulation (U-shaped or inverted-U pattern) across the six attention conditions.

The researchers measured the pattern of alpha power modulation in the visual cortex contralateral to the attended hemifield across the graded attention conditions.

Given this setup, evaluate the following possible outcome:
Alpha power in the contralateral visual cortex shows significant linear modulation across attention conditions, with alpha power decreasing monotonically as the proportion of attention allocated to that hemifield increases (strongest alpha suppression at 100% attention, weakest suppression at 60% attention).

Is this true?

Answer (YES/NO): YES